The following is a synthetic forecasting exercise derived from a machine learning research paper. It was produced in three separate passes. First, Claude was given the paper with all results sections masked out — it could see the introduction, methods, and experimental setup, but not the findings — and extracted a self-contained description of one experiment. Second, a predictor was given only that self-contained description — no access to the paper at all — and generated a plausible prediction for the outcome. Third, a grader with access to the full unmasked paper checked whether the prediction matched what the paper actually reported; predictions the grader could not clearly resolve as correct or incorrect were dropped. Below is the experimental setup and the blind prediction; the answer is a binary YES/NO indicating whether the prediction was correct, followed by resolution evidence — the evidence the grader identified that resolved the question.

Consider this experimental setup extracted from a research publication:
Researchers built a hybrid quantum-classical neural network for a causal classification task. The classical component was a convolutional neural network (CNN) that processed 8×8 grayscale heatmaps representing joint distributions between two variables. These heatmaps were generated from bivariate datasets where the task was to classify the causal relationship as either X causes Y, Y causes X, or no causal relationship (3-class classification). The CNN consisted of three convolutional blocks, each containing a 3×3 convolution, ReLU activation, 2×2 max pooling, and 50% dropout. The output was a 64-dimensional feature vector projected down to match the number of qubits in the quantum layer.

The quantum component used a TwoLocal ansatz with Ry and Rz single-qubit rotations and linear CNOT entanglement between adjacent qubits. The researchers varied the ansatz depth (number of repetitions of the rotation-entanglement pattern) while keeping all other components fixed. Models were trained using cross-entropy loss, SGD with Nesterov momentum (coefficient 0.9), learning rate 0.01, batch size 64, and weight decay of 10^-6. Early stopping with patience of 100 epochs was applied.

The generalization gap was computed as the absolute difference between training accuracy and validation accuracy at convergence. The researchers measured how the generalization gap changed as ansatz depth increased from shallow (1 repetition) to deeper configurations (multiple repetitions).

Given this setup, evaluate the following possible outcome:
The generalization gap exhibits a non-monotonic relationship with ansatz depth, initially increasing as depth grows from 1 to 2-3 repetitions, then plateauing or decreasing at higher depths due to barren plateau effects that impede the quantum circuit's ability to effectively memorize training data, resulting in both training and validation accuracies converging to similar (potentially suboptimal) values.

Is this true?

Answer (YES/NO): NO